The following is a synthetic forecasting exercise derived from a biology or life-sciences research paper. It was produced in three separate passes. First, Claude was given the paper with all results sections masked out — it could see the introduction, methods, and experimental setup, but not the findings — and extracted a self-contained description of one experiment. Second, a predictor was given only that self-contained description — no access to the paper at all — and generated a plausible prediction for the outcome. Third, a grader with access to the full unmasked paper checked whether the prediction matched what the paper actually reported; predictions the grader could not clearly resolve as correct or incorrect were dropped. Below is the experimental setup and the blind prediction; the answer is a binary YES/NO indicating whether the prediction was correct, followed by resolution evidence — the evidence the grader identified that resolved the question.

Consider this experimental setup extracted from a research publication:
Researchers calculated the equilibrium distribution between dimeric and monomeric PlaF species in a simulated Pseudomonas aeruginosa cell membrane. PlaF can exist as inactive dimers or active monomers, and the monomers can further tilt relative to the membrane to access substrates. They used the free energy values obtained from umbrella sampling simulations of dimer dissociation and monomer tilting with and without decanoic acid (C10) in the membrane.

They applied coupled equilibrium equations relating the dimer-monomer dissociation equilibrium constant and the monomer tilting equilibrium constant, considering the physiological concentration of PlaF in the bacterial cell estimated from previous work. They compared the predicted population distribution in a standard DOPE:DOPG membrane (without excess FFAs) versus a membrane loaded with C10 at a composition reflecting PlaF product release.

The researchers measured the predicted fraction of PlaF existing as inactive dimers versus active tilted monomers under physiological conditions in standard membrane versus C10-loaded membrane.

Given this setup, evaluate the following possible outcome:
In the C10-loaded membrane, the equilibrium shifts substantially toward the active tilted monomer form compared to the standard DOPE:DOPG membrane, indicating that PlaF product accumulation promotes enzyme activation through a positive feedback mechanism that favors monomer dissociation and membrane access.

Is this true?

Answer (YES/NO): NO